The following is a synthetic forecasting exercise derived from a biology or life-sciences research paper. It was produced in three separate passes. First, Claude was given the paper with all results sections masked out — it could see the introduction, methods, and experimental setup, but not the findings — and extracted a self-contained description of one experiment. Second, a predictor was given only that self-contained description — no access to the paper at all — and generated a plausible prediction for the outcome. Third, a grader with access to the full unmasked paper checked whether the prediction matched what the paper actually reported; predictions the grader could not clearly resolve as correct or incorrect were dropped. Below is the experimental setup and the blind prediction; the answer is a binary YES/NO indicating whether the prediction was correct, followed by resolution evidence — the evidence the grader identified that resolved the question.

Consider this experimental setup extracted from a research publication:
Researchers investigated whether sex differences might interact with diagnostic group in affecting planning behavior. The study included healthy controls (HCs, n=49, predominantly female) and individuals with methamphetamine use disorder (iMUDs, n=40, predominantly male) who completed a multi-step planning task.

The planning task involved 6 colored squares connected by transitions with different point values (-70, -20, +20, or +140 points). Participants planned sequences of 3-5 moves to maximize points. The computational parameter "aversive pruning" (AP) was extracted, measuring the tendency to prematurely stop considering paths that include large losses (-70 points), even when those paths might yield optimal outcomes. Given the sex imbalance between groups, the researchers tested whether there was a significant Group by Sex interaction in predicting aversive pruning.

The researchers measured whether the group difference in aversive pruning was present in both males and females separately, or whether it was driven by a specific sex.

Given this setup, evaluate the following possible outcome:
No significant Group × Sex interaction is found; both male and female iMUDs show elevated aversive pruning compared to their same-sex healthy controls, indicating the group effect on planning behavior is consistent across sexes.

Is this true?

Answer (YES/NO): YES